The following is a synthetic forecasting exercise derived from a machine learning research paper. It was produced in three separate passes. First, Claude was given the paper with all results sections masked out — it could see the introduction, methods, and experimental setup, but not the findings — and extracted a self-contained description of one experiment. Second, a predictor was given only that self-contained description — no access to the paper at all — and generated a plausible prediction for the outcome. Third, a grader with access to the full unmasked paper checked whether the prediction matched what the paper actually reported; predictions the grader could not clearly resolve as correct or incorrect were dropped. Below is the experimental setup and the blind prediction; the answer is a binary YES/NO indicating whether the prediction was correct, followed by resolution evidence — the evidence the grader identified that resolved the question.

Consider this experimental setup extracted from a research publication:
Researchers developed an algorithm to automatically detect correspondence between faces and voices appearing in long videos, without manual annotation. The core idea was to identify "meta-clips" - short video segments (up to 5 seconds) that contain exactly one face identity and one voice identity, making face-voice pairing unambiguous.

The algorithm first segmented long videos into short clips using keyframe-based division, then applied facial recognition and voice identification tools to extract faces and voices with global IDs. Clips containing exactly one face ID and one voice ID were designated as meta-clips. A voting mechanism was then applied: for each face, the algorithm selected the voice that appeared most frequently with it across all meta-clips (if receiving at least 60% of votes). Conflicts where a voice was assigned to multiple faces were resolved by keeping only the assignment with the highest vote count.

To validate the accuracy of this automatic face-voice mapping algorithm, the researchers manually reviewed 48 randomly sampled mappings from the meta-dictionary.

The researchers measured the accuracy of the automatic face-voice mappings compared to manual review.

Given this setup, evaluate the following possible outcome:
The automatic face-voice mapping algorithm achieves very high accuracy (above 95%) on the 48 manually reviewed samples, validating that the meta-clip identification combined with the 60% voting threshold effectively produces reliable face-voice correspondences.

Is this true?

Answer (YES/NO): YES